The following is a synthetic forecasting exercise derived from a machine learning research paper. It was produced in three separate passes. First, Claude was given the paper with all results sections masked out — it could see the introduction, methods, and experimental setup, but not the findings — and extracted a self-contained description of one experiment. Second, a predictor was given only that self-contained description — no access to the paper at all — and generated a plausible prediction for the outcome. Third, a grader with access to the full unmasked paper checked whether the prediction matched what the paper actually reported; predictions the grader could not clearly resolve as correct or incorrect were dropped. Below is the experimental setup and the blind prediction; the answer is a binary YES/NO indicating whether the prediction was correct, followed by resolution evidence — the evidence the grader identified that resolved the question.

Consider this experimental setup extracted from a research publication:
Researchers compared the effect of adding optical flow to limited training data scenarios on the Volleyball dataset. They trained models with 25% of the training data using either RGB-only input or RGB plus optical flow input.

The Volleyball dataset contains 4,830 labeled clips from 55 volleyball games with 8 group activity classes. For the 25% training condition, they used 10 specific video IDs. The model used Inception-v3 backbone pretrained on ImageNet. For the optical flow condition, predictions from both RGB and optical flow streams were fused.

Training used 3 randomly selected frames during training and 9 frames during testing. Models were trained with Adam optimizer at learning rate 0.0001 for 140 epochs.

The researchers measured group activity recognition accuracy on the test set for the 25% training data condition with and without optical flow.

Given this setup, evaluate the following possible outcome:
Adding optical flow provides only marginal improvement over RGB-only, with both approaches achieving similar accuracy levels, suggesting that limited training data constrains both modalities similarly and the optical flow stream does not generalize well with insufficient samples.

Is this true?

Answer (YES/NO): NO